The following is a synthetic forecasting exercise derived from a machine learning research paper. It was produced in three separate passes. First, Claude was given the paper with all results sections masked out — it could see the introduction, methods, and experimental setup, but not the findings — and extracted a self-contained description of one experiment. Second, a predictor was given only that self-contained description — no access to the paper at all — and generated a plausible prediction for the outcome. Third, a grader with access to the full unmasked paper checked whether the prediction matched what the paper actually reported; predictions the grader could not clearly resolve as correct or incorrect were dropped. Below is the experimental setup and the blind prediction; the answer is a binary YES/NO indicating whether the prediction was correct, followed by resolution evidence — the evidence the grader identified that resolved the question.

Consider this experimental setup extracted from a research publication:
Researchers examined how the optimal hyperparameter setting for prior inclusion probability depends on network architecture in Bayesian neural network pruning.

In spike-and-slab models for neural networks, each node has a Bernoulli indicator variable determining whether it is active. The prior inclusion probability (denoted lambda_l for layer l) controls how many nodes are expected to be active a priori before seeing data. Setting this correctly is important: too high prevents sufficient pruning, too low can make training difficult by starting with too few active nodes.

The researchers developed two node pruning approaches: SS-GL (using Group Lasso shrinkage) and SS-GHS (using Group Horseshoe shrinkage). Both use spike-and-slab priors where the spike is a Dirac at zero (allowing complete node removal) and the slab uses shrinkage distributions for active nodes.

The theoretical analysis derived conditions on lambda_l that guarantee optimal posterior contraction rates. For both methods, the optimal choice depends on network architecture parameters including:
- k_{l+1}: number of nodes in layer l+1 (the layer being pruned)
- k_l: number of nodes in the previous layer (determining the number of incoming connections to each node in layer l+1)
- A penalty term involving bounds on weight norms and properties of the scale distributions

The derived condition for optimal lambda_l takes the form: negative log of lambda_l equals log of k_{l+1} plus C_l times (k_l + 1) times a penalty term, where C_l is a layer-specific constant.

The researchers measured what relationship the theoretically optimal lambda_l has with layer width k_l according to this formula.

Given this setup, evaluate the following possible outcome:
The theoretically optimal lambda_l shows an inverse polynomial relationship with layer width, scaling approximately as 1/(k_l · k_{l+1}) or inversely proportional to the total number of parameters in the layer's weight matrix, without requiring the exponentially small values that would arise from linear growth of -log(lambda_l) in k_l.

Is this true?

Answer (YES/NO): NO